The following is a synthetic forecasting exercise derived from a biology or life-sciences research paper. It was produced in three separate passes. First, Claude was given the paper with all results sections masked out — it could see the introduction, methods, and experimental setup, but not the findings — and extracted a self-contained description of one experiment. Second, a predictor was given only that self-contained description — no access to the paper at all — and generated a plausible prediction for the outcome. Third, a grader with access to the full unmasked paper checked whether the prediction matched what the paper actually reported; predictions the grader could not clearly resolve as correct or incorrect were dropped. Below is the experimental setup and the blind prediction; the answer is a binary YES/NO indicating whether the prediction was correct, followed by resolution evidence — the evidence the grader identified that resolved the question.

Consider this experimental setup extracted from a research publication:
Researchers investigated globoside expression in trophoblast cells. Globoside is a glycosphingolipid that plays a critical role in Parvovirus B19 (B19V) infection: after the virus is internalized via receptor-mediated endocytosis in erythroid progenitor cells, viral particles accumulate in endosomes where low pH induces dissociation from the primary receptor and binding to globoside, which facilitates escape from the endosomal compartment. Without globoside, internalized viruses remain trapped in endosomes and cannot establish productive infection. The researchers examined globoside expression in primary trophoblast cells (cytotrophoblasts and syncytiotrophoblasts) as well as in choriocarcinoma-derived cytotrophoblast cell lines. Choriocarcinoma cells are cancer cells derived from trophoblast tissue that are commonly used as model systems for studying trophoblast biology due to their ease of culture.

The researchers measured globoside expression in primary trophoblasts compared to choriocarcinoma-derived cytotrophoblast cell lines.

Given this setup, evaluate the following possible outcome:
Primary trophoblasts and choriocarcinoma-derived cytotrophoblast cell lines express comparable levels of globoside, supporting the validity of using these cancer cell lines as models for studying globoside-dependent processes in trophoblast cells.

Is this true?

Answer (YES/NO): NO